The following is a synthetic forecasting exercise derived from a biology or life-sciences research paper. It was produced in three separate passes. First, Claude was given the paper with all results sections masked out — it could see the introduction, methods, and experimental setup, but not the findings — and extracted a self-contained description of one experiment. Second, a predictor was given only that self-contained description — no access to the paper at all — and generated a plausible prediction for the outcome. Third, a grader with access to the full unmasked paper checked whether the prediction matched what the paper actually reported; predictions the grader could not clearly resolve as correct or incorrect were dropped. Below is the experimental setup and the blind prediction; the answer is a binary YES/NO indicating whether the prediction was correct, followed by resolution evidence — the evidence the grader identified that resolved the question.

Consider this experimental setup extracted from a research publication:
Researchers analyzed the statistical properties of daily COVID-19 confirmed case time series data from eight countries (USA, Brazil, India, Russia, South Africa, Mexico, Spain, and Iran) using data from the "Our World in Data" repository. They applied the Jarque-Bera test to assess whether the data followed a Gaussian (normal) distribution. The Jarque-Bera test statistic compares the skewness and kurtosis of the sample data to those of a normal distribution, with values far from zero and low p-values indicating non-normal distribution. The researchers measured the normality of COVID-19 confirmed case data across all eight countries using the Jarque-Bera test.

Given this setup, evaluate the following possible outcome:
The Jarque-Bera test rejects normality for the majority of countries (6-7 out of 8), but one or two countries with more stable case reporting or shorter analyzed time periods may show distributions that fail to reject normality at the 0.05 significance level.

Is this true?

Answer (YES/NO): YES